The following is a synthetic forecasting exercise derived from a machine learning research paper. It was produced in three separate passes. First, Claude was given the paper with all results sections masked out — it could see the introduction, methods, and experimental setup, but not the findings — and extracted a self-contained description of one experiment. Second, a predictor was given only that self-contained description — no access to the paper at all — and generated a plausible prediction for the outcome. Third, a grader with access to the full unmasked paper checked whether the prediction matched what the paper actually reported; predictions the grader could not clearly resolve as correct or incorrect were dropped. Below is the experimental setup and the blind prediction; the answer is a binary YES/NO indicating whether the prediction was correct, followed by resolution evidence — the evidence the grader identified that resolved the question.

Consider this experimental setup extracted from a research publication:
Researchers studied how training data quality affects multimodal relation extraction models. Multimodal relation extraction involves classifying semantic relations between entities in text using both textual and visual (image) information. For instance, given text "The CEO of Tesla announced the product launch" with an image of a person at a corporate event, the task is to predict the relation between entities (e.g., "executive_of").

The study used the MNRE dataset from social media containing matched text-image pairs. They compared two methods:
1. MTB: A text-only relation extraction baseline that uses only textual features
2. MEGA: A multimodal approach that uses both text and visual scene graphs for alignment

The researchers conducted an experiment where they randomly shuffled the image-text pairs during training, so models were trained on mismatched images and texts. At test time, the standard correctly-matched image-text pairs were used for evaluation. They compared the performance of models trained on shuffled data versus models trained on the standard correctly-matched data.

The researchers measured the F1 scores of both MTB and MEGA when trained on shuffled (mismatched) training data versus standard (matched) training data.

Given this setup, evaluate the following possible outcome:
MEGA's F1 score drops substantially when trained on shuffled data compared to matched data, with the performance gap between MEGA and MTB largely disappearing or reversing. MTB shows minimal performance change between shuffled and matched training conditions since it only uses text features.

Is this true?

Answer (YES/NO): NO